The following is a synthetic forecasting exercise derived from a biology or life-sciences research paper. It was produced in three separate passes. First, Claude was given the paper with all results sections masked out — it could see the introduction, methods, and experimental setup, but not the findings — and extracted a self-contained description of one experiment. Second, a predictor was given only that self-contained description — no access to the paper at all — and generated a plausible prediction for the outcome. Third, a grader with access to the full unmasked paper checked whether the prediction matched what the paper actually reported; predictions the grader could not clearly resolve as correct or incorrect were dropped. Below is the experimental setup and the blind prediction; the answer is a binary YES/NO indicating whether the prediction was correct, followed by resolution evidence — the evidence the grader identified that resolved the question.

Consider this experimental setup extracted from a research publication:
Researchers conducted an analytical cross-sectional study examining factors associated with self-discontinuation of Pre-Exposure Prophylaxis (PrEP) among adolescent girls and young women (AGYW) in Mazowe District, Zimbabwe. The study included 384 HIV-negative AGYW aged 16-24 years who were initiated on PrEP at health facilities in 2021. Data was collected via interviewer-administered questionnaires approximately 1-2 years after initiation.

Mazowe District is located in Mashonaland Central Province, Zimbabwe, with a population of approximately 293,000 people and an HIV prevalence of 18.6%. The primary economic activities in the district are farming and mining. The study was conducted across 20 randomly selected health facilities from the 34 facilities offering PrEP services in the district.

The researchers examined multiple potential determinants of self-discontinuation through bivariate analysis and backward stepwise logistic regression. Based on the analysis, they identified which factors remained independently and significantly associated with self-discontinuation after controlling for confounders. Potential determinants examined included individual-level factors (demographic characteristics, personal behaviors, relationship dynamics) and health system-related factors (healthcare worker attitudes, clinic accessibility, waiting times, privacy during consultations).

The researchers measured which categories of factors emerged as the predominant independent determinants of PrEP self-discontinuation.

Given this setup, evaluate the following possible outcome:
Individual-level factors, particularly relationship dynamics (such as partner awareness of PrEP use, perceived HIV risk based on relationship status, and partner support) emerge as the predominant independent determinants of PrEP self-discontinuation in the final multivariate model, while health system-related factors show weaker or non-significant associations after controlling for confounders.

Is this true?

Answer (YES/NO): YES